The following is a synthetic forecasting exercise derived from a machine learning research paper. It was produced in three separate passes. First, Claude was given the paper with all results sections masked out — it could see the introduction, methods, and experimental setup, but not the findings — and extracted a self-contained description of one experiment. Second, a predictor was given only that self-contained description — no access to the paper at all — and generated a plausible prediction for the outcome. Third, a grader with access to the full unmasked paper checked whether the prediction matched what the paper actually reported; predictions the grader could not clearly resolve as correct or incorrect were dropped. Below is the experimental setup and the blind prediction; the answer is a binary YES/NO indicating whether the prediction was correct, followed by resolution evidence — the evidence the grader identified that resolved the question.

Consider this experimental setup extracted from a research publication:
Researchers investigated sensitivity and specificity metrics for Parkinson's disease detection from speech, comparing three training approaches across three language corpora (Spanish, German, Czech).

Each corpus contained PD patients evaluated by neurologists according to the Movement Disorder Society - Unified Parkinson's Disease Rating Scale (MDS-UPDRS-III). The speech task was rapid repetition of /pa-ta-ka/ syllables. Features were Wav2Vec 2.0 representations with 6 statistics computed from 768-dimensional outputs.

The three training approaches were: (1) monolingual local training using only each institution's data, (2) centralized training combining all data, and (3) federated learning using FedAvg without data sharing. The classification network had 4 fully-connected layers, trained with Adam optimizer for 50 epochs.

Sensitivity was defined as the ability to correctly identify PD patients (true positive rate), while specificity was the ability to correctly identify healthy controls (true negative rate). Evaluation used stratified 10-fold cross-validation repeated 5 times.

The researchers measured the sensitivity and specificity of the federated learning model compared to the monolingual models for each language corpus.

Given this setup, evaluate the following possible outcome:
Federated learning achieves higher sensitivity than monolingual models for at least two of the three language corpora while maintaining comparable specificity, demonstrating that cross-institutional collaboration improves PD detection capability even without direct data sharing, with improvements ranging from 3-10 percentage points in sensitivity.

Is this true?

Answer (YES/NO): NO